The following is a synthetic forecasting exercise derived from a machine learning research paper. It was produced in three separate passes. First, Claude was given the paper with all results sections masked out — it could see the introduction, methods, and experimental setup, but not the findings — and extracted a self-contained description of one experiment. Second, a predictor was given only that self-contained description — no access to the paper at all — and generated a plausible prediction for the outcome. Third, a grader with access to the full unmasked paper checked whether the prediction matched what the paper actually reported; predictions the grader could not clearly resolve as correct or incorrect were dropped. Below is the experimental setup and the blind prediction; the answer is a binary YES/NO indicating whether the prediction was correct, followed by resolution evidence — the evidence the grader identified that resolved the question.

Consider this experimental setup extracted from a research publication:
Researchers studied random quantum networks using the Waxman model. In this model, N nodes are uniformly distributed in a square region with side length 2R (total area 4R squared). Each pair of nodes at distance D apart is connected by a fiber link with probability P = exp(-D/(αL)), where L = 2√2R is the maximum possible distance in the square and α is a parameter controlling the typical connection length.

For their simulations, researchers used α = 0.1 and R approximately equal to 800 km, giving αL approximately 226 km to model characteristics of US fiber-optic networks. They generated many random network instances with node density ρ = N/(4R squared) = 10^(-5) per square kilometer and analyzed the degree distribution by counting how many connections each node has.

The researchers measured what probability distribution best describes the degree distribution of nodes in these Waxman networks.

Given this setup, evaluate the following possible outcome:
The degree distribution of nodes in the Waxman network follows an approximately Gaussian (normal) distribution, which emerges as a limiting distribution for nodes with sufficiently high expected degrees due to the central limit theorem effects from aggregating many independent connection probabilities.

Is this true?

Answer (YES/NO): NO